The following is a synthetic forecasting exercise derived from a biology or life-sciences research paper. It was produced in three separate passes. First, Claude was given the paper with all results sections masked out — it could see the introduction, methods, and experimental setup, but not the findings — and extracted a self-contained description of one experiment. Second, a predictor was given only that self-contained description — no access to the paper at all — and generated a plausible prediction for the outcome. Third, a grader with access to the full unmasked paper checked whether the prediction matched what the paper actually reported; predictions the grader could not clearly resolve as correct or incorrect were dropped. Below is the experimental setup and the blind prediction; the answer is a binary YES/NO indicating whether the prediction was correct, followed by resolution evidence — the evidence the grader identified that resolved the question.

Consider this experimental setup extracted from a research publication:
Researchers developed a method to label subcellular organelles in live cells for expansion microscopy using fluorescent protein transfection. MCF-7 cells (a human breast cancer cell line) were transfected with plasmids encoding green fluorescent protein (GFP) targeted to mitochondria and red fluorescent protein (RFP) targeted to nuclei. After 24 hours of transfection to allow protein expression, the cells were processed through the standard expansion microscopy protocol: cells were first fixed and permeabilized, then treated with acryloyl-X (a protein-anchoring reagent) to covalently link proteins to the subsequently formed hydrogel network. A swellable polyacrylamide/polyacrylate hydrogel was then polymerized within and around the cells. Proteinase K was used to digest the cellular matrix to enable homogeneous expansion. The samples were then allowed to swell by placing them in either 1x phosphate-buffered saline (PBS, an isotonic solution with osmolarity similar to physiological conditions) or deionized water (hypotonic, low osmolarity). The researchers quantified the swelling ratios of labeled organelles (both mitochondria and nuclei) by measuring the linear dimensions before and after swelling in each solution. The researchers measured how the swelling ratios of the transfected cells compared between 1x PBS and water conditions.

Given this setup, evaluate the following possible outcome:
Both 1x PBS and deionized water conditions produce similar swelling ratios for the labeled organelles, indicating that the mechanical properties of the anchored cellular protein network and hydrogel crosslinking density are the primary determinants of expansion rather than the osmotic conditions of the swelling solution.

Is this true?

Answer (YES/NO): NO